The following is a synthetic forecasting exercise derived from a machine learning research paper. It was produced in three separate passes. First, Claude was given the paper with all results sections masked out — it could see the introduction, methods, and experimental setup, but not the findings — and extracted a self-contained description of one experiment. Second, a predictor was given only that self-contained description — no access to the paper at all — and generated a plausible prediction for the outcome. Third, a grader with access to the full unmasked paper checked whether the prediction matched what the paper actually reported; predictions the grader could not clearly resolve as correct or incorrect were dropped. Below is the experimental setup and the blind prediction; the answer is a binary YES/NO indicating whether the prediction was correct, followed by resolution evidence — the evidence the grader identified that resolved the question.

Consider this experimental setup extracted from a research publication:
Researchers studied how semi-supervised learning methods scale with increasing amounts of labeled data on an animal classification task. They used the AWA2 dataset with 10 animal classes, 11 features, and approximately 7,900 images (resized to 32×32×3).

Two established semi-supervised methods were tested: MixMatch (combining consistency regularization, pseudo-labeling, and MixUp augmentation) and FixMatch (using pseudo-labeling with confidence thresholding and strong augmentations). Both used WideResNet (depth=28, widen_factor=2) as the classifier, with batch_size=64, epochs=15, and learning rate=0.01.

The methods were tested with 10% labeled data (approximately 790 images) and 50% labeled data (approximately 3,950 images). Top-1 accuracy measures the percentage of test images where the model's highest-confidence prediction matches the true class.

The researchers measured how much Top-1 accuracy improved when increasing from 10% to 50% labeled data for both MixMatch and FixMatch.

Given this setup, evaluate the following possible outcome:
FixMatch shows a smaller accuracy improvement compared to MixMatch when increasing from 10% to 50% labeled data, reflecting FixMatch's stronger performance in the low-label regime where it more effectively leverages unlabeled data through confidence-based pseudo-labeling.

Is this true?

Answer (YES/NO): NO